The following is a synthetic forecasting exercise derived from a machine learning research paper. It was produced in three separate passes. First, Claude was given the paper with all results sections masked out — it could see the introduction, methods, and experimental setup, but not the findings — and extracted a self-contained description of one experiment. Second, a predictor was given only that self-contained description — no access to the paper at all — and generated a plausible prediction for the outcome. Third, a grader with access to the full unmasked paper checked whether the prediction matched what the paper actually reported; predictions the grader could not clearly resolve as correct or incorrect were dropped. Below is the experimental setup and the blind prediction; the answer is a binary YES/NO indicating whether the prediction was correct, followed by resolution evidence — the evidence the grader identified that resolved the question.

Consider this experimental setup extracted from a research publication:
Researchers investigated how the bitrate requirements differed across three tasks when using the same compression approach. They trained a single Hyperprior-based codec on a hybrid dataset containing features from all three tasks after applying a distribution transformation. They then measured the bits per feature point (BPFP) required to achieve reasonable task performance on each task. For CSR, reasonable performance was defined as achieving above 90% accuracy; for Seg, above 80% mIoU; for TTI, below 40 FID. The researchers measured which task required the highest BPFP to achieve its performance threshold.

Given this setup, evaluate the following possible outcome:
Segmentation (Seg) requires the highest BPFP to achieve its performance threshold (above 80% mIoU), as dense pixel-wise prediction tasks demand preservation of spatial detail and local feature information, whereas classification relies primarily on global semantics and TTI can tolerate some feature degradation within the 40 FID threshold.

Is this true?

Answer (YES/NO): NO